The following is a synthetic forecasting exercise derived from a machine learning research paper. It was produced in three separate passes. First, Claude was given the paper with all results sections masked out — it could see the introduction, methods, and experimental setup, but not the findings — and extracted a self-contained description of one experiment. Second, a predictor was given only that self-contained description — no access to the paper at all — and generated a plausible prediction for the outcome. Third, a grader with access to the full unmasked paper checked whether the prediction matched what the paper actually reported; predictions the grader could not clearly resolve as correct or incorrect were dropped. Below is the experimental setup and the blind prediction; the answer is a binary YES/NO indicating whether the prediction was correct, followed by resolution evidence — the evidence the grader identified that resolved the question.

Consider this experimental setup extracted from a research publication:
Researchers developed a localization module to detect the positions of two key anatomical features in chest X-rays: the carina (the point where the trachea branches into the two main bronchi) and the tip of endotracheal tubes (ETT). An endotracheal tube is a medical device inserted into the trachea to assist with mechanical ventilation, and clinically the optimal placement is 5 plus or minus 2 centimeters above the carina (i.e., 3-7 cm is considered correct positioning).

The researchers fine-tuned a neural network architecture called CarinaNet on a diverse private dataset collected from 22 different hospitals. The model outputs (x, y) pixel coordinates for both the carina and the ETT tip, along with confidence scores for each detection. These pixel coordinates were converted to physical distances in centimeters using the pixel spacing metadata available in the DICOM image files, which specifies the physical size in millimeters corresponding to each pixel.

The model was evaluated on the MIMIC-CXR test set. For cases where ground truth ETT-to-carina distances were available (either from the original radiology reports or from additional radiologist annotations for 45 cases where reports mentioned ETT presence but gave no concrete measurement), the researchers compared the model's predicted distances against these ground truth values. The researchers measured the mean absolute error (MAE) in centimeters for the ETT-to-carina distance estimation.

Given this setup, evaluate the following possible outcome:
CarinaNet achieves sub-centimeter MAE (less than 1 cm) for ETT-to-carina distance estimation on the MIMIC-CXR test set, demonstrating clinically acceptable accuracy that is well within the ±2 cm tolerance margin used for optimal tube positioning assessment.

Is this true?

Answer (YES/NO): NO